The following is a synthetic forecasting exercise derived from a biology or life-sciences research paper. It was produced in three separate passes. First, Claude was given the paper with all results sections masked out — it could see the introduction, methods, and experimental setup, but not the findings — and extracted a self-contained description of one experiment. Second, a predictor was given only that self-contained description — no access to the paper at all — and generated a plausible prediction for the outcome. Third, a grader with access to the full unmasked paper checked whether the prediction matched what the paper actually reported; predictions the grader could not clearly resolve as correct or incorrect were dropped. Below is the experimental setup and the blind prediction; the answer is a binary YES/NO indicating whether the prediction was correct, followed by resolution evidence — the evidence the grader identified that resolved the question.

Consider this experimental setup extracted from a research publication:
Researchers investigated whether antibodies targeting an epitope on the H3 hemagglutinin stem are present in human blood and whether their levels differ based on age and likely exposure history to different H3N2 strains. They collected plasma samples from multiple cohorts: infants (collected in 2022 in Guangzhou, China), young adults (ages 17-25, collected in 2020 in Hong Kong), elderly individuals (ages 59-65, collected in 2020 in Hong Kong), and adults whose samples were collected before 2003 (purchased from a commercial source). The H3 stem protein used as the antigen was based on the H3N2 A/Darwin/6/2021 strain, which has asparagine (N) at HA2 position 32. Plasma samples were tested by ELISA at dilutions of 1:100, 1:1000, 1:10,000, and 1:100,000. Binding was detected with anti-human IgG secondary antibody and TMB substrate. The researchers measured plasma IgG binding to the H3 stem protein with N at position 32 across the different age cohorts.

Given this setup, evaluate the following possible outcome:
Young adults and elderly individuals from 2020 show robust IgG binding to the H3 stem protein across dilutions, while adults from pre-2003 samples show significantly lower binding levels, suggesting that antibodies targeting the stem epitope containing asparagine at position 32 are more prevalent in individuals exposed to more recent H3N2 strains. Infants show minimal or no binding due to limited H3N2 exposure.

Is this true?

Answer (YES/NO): NO